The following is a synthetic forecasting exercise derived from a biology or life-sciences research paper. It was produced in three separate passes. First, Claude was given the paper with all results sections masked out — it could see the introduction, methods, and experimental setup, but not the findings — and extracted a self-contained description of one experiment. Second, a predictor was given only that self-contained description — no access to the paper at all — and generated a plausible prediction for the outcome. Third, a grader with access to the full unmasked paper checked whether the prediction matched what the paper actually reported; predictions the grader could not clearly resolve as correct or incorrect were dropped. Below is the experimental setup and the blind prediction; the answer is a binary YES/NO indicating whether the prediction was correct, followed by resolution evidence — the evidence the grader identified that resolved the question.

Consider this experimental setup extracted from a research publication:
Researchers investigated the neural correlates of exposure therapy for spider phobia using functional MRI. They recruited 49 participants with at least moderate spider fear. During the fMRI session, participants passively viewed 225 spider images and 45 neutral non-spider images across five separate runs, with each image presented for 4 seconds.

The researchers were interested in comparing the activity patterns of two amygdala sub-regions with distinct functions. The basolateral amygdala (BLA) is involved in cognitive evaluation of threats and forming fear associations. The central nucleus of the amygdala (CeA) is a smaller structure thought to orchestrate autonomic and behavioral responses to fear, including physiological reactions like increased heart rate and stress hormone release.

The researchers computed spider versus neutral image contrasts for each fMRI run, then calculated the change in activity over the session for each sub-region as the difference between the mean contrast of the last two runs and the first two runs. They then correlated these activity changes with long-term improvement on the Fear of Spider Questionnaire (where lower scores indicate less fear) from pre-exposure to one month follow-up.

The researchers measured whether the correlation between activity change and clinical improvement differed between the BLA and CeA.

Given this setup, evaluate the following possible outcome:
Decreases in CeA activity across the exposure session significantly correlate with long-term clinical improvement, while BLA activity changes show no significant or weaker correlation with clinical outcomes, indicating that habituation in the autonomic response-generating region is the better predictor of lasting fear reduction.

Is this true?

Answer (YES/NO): NO